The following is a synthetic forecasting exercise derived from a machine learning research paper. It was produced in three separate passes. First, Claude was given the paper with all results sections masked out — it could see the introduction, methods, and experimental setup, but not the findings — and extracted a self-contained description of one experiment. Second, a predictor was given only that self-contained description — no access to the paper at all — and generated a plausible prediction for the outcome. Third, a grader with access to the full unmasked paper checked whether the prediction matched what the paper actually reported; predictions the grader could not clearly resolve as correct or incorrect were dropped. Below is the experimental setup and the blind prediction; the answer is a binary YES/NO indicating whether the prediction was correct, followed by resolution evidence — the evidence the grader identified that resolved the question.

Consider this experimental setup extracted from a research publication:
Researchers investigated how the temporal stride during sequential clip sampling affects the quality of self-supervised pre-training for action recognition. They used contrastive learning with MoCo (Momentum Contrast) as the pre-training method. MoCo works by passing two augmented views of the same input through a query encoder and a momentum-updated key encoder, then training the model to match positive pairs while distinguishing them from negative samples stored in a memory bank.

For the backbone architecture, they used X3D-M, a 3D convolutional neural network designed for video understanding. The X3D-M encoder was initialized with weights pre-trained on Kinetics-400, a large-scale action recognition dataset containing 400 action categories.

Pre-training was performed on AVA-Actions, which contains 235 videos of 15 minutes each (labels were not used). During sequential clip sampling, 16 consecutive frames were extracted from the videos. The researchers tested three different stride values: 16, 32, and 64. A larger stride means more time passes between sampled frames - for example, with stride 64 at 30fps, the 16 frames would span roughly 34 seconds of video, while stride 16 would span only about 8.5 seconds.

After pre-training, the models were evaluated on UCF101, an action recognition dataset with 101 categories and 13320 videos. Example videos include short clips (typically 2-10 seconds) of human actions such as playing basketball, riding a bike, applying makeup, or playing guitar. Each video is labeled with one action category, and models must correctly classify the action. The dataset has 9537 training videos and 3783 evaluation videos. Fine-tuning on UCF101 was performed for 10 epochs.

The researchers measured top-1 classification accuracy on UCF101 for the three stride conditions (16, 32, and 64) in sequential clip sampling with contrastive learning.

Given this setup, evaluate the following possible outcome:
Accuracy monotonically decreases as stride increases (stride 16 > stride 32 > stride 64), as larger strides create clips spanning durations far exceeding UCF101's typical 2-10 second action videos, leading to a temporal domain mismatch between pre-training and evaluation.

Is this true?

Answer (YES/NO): NO